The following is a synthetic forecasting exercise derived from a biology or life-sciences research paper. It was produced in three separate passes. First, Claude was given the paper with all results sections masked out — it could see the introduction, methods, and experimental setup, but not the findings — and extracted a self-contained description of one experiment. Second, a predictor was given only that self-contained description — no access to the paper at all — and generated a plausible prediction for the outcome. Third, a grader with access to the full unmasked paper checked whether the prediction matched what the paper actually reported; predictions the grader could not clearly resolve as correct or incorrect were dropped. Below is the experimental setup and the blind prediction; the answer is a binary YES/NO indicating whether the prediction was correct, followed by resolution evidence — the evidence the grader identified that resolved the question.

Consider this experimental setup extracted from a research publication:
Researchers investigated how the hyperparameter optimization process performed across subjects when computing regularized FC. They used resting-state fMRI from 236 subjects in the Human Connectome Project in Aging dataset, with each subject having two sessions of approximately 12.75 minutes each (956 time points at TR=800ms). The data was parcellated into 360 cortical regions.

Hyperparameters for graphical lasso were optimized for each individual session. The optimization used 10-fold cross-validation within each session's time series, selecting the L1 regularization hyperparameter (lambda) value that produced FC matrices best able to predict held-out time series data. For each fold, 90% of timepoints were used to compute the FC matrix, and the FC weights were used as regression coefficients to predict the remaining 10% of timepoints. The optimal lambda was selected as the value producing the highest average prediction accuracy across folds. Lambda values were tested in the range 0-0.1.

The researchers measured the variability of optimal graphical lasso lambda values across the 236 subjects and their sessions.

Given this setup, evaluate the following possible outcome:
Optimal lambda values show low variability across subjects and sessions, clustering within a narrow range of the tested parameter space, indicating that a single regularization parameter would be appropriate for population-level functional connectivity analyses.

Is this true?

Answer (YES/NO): YES